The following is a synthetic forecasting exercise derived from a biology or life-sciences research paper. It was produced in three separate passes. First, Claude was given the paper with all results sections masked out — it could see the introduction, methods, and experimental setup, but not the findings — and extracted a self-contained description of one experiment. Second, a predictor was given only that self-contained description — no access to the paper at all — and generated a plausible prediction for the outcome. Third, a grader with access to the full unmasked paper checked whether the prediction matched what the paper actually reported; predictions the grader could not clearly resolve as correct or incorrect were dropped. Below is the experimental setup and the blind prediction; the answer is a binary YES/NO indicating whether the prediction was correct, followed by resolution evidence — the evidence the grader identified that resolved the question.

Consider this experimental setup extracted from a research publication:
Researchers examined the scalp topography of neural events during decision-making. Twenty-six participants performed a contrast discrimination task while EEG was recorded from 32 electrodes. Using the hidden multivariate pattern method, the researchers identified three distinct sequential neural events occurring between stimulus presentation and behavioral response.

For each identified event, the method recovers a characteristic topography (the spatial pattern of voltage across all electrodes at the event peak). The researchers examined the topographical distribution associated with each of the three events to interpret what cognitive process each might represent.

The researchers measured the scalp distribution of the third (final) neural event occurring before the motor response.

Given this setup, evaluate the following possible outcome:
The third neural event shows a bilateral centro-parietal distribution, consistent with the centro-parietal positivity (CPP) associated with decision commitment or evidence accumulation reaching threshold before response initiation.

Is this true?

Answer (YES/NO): YES